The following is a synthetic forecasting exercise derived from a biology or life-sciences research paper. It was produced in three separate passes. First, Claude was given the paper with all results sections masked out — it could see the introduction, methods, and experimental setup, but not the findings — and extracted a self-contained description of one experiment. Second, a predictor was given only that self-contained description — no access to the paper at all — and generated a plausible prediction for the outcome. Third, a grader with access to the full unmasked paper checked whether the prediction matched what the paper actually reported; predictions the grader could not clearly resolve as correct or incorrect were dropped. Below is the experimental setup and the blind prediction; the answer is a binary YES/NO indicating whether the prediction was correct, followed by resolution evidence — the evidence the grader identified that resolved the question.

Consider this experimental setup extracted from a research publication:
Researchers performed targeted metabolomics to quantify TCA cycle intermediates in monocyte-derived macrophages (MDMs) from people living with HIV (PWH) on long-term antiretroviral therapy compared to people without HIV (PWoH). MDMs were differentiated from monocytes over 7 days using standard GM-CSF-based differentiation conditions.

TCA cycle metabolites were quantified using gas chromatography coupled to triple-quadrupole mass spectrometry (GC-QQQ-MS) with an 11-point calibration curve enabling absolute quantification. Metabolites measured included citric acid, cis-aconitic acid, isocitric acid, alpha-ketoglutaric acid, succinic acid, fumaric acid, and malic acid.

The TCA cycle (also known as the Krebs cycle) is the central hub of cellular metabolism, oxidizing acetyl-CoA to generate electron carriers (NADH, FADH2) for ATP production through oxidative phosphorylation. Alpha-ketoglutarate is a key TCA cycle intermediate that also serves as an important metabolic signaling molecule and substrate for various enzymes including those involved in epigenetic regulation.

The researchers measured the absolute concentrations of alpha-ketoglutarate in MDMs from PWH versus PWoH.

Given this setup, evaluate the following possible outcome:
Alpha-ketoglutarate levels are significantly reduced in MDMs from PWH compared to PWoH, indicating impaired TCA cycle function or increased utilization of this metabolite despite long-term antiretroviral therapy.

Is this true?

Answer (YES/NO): NO